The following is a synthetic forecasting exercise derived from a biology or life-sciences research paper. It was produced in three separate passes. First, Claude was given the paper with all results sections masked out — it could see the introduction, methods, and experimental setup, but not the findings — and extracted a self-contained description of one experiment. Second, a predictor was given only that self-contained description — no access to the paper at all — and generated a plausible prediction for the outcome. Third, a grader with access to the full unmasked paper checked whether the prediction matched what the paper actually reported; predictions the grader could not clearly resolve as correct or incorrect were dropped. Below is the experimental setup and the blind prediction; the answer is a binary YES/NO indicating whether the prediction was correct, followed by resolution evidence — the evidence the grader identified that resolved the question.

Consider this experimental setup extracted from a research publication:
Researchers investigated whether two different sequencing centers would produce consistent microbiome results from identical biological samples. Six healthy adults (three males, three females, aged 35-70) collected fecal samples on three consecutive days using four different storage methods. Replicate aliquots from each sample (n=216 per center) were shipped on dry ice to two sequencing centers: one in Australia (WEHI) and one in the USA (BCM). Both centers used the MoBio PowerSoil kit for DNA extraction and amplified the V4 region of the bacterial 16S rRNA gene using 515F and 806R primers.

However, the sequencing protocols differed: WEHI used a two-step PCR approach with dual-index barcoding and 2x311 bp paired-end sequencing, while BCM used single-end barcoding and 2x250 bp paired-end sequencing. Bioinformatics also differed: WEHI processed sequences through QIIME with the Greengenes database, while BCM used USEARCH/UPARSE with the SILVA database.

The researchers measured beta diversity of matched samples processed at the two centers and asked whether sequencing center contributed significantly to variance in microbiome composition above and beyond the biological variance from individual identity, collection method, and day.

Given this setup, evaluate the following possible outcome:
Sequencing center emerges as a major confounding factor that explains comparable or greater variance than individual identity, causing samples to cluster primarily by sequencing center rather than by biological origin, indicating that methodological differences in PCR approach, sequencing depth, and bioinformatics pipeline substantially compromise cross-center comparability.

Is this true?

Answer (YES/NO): NO